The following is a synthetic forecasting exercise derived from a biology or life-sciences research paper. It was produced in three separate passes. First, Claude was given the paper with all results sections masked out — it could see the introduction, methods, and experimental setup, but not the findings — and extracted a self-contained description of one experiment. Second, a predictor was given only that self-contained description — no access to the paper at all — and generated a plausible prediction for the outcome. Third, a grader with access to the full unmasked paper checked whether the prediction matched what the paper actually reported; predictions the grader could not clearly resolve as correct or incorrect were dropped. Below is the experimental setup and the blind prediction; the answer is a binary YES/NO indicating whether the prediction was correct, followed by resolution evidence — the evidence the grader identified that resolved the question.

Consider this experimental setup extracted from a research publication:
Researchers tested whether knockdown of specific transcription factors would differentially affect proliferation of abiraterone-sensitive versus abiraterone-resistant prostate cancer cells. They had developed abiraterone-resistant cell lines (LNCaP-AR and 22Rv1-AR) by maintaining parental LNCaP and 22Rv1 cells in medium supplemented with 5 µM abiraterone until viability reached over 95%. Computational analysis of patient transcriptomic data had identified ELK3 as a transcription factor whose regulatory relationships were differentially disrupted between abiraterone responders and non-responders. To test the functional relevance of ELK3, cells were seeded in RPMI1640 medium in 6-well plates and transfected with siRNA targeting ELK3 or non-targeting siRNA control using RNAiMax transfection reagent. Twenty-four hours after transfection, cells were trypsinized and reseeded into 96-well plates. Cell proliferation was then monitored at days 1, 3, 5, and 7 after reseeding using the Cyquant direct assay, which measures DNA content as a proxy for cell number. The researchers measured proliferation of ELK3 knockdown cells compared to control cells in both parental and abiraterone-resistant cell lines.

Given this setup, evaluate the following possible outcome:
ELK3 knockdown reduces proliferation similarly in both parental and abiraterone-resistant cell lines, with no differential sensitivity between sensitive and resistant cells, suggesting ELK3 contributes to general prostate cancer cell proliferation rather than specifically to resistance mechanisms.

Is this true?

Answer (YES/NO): NO